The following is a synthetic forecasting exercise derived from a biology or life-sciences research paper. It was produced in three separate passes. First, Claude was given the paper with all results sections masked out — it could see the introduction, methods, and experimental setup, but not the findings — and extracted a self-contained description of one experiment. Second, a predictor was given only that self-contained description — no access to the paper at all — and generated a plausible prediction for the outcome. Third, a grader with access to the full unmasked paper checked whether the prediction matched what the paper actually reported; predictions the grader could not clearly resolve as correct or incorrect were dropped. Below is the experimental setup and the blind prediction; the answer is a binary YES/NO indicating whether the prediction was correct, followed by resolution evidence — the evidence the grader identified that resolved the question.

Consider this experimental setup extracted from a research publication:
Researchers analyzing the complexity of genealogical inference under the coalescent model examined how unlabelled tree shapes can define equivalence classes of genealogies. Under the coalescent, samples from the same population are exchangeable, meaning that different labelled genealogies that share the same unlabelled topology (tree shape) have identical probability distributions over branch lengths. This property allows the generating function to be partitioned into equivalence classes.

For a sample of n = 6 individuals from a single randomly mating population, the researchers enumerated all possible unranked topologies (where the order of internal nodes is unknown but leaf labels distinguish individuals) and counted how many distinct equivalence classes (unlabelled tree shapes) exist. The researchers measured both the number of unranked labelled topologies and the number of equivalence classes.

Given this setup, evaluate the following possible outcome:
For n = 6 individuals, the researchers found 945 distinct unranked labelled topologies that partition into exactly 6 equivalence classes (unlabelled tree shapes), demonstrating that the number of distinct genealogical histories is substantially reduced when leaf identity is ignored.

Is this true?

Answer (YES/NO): YES